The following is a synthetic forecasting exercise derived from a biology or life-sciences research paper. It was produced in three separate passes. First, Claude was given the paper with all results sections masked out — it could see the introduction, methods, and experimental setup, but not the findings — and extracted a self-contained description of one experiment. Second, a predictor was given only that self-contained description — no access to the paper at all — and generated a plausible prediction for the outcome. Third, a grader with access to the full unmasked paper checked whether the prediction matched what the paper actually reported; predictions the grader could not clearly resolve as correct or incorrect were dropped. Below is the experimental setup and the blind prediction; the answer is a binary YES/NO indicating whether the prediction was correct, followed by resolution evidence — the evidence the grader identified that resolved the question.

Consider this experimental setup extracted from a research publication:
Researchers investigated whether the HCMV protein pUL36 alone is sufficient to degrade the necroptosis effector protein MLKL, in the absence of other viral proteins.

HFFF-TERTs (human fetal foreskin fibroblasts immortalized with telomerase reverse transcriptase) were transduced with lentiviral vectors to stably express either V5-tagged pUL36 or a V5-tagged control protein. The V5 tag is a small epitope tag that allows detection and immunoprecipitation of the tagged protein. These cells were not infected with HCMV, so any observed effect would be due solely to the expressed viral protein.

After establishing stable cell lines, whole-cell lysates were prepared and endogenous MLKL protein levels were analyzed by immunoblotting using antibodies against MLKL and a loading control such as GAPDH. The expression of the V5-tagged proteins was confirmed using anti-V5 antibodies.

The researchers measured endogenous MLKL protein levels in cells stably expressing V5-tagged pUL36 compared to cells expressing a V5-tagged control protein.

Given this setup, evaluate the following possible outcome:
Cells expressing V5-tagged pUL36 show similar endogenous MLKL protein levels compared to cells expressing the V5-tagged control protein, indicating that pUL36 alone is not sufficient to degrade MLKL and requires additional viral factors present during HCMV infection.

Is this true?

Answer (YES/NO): NO